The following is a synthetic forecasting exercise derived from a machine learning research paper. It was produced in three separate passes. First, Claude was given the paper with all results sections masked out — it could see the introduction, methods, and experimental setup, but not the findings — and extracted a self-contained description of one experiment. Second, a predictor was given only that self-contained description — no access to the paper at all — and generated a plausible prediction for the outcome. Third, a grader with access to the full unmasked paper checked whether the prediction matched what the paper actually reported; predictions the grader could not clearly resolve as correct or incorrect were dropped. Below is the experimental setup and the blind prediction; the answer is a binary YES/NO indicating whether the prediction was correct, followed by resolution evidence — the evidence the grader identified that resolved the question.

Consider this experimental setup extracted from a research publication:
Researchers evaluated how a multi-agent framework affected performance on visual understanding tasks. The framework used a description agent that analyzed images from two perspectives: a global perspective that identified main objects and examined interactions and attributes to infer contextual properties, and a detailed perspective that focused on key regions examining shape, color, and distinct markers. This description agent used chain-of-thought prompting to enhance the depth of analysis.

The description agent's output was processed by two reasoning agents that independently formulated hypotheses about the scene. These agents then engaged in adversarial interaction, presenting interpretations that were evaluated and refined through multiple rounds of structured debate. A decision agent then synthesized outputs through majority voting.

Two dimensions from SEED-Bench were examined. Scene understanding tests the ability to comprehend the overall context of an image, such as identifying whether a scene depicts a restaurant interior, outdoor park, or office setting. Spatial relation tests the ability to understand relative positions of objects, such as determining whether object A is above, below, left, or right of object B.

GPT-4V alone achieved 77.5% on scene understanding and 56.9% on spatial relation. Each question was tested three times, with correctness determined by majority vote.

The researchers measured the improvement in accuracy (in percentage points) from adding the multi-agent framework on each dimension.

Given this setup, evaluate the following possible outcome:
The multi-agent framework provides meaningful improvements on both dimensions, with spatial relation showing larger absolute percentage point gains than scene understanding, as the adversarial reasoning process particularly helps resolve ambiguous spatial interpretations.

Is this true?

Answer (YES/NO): YES